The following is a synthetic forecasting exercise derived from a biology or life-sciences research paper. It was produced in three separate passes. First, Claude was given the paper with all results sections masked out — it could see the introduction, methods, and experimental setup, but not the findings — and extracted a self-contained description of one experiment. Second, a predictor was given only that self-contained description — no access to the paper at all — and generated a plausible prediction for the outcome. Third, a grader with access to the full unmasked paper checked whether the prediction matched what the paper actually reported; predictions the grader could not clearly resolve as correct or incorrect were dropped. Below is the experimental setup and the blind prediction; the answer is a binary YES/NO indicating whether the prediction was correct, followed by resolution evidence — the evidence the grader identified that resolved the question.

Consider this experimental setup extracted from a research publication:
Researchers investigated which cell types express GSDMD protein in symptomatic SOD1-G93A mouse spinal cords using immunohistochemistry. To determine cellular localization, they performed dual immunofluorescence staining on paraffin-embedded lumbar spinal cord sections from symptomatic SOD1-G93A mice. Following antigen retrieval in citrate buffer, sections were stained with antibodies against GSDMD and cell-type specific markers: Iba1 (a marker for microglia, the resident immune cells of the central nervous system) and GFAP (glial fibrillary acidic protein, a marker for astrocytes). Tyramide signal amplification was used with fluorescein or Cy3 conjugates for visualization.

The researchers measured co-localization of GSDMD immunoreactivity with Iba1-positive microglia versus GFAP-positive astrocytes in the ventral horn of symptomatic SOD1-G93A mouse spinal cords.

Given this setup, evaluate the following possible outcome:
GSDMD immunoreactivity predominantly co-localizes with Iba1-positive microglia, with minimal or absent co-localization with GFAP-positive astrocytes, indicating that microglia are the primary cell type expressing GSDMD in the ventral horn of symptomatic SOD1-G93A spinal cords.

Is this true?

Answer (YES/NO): YES